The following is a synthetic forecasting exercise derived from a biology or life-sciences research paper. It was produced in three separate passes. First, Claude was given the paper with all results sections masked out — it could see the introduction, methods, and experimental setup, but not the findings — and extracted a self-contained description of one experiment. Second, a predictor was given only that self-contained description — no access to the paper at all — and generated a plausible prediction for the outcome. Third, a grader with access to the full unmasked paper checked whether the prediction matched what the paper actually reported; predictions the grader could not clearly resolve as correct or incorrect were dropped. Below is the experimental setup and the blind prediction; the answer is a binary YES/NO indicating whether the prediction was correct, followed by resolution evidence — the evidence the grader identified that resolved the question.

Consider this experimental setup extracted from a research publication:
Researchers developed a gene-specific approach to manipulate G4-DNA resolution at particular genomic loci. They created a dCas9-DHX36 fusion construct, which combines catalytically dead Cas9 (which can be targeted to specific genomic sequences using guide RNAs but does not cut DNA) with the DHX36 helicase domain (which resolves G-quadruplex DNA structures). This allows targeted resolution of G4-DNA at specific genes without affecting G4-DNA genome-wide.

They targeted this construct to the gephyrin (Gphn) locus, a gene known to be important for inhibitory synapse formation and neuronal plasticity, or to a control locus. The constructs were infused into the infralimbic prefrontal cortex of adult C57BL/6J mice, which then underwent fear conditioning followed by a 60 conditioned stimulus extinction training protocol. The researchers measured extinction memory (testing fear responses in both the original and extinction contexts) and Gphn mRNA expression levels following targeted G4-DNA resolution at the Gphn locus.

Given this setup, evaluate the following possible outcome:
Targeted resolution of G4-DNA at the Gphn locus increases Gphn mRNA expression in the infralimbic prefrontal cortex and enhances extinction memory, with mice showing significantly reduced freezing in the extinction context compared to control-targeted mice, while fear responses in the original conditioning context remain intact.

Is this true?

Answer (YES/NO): NO